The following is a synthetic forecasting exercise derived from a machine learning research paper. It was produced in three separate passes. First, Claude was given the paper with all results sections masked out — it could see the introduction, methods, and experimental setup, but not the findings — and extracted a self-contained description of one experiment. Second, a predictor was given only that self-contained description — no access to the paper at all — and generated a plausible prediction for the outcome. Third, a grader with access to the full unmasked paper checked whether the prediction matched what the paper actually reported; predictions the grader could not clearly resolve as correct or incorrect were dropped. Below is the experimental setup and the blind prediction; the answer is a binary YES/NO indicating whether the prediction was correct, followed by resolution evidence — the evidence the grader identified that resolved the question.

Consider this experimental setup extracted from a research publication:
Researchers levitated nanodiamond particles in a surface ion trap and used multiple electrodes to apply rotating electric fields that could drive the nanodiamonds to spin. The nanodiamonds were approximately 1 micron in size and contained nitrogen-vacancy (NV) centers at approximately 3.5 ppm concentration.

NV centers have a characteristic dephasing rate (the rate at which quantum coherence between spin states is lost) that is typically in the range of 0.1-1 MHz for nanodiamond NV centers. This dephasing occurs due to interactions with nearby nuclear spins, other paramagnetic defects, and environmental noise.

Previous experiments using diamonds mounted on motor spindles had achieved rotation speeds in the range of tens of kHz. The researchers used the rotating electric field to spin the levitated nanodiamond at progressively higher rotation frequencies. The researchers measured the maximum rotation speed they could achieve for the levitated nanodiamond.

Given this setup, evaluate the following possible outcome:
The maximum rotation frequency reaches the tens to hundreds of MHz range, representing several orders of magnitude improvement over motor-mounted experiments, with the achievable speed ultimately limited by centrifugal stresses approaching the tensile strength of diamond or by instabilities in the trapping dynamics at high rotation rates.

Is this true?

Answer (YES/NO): NO